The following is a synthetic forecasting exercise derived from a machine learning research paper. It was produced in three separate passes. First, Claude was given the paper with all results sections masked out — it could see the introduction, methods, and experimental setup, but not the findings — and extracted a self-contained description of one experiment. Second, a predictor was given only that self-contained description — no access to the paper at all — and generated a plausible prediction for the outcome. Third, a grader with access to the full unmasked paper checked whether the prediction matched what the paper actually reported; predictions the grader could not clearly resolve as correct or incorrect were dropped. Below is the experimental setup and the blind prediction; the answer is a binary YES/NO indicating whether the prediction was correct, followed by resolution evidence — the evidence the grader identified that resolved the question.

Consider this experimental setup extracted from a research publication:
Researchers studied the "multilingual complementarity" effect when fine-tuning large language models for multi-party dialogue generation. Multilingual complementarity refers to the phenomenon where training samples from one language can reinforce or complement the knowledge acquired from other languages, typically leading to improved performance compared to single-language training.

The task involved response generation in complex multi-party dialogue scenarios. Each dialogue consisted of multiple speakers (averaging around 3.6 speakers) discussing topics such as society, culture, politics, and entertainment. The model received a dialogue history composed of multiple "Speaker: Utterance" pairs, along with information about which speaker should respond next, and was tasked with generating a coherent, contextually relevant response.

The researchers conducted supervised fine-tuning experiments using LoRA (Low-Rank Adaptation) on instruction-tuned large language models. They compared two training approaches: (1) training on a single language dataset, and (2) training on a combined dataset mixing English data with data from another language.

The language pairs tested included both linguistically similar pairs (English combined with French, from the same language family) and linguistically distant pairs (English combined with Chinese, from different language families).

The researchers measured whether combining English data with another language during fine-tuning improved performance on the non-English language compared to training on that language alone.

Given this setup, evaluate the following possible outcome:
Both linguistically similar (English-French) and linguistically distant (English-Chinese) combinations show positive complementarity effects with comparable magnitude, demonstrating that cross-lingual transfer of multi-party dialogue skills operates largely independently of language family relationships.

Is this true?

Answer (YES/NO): NO